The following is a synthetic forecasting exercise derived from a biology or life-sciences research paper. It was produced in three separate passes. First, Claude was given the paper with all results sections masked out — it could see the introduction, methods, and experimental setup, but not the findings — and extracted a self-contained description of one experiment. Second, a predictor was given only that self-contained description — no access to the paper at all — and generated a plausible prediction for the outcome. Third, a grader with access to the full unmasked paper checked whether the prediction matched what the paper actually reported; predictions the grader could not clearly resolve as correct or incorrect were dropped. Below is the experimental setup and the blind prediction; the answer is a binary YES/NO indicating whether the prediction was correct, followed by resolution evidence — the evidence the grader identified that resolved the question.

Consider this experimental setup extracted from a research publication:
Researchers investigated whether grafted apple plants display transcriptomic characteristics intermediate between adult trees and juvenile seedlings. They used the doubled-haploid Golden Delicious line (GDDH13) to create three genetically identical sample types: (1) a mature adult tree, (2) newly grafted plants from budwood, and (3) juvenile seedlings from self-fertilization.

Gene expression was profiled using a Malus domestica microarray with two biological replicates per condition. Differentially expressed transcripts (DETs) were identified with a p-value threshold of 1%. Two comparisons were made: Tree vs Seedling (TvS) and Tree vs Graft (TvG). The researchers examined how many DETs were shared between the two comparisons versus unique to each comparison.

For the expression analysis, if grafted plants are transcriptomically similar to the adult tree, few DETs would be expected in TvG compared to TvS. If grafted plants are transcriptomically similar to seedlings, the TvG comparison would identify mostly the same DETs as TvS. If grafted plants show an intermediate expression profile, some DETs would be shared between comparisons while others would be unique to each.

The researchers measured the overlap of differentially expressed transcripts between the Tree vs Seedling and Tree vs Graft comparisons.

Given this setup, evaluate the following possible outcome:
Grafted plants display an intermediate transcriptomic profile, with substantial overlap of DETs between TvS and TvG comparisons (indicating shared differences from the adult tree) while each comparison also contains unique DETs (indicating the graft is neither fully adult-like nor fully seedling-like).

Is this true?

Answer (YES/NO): YES